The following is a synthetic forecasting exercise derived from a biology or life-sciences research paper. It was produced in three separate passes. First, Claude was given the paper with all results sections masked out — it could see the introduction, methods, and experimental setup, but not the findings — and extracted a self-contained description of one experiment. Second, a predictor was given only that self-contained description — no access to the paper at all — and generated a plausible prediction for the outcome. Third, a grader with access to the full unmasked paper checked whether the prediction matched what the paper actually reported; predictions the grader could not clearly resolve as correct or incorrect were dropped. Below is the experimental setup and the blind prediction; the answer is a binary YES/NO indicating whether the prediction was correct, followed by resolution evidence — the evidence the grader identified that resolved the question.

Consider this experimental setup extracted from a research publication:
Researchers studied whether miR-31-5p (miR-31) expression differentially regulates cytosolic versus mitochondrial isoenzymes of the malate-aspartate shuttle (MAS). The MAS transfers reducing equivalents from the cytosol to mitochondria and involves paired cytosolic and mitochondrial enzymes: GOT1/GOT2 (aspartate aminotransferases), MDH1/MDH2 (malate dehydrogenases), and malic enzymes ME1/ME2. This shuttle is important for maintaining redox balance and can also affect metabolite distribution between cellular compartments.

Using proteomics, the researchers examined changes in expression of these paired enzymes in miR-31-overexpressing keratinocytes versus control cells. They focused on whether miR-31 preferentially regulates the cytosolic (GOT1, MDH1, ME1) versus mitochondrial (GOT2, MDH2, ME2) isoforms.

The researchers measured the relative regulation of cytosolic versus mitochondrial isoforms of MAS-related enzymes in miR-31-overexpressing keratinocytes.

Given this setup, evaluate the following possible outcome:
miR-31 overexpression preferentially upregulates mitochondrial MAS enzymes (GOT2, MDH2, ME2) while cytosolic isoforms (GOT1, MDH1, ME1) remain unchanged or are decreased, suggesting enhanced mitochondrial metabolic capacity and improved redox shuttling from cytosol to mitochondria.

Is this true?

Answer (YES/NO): NO